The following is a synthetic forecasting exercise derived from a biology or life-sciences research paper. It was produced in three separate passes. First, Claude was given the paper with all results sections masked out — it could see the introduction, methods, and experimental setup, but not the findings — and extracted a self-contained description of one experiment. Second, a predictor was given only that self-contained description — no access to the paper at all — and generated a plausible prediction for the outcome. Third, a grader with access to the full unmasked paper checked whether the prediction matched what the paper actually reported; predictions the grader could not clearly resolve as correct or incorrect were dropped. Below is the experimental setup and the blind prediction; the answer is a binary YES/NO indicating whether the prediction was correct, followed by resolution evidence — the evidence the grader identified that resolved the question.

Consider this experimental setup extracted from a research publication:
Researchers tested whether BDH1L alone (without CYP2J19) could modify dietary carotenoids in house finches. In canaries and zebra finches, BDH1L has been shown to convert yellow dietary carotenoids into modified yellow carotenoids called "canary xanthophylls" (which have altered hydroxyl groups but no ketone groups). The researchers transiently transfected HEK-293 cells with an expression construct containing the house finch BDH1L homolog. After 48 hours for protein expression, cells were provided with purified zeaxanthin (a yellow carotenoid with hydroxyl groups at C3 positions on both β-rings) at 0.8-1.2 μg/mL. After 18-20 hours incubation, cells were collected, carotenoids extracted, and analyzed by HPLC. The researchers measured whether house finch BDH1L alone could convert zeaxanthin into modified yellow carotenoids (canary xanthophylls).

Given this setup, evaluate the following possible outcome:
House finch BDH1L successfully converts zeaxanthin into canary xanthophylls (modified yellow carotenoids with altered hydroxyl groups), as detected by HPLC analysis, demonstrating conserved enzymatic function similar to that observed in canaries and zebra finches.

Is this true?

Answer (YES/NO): YES